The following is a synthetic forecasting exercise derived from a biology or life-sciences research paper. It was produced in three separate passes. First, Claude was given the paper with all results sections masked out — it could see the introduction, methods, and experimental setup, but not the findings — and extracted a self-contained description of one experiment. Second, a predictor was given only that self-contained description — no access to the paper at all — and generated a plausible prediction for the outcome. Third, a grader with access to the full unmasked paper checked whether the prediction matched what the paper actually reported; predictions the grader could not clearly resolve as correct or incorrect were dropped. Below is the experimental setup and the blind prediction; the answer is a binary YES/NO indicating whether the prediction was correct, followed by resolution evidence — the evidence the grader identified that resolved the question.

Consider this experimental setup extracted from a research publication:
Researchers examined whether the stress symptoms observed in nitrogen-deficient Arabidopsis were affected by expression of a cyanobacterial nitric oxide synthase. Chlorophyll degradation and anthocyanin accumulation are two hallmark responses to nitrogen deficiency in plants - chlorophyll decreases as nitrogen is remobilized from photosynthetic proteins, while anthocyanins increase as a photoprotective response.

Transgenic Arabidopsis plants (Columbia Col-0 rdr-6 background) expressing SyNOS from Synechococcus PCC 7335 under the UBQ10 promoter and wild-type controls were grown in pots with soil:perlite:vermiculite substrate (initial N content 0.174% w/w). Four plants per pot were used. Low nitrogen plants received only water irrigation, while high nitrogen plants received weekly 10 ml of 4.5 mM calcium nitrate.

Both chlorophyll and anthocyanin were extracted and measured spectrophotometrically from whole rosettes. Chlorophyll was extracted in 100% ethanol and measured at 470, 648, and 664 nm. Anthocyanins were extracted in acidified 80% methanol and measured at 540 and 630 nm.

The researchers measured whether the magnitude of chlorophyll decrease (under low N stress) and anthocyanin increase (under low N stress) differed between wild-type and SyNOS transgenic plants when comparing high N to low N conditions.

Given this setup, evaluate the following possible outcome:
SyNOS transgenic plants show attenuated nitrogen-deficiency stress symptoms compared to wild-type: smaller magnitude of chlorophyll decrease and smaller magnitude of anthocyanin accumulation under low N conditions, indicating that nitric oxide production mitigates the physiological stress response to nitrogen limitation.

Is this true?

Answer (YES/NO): YES